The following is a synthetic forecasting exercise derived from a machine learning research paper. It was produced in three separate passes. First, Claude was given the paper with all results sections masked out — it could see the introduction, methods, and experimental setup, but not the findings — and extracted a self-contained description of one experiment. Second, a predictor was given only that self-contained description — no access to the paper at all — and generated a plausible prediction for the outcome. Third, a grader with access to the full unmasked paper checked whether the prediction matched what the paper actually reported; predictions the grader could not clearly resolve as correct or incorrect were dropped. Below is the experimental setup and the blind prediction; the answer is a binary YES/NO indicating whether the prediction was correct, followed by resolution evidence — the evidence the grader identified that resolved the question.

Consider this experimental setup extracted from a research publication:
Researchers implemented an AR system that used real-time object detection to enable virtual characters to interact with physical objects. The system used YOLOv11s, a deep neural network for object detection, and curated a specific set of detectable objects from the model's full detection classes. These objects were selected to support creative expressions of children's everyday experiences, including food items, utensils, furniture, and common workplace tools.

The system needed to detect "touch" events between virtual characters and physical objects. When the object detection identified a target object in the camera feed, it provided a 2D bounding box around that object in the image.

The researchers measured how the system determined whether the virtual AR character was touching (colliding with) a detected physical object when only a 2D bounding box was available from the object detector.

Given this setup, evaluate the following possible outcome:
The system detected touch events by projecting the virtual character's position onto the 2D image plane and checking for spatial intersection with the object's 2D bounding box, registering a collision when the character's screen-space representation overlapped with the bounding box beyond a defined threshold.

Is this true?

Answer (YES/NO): NO